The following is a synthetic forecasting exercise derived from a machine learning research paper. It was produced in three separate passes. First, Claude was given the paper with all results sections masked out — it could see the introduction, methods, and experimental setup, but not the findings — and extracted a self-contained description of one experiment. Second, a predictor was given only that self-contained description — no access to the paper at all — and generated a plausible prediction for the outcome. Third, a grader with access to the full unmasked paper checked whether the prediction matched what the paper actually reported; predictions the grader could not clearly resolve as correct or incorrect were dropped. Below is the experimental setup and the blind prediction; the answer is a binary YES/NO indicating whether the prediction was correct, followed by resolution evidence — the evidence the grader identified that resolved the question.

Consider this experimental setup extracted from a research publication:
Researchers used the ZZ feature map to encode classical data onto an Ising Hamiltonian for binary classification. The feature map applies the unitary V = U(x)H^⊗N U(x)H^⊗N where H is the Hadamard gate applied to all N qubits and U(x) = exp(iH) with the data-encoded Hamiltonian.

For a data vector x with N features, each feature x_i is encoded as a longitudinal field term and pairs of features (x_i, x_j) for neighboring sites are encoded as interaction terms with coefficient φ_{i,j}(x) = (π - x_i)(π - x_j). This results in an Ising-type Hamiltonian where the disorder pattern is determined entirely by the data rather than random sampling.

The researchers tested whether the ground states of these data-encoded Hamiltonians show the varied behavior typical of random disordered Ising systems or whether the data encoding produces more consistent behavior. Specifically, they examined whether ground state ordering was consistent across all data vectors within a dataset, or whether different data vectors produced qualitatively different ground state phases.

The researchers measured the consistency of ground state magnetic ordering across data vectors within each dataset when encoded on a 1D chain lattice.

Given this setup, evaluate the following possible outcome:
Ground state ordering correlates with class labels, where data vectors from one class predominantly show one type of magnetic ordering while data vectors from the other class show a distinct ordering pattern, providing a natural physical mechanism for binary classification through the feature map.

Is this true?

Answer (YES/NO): NO